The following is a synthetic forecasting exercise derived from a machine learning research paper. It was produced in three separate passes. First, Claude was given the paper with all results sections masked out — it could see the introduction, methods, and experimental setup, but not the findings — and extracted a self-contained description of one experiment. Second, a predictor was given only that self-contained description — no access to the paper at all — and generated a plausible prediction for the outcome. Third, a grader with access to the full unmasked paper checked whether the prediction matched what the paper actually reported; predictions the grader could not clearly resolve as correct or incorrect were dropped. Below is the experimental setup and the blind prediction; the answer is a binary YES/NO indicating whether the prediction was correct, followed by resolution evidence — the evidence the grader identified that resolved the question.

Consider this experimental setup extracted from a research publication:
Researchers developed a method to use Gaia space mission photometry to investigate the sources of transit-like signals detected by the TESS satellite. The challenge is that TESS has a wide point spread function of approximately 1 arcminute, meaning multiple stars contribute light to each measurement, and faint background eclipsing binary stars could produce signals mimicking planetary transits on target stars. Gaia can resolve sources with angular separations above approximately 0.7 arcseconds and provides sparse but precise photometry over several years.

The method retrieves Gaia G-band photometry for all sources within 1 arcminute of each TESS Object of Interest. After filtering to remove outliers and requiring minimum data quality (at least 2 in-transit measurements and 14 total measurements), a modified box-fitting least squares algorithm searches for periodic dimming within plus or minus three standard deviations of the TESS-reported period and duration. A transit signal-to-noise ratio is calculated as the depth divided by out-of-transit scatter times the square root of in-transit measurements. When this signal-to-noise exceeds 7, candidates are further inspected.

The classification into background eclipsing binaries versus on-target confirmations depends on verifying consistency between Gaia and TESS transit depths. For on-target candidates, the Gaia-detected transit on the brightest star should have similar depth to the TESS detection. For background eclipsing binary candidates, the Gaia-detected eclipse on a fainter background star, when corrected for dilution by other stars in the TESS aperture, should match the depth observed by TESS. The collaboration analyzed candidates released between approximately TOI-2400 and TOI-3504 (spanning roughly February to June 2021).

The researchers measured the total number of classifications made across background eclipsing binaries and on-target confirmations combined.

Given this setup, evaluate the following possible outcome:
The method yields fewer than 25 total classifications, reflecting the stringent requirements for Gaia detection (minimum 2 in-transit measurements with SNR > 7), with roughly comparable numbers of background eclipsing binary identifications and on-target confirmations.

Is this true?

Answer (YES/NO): NO